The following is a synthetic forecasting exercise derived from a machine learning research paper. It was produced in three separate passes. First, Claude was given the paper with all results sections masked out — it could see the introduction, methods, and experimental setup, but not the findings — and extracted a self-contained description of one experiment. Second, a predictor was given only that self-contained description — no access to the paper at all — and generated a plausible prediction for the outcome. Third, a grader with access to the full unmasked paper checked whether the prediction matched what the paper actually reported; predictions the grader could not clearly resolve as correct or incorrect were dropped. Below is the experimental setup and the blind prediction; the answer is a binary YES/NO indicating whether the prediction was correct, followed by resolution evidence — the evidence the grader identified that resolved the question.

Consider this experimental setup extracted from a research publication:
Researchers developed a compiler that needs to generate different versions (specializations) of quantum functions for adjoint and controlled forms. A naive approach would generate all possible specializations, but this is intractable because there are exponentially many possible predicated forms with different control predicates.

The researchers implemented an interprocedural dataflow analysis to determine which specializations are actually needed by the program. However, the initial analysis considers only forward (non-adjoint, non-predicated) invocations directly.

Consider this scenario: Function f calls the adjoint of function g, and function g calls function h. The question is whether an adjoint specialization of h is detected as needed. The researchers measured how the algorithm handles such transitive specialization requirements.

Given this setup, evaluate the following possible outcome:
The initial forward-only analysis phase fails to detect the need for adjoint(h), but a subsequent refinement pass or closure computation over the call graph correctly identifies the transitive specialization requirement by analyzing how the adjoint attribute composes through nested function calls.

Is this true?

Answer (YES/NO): YES